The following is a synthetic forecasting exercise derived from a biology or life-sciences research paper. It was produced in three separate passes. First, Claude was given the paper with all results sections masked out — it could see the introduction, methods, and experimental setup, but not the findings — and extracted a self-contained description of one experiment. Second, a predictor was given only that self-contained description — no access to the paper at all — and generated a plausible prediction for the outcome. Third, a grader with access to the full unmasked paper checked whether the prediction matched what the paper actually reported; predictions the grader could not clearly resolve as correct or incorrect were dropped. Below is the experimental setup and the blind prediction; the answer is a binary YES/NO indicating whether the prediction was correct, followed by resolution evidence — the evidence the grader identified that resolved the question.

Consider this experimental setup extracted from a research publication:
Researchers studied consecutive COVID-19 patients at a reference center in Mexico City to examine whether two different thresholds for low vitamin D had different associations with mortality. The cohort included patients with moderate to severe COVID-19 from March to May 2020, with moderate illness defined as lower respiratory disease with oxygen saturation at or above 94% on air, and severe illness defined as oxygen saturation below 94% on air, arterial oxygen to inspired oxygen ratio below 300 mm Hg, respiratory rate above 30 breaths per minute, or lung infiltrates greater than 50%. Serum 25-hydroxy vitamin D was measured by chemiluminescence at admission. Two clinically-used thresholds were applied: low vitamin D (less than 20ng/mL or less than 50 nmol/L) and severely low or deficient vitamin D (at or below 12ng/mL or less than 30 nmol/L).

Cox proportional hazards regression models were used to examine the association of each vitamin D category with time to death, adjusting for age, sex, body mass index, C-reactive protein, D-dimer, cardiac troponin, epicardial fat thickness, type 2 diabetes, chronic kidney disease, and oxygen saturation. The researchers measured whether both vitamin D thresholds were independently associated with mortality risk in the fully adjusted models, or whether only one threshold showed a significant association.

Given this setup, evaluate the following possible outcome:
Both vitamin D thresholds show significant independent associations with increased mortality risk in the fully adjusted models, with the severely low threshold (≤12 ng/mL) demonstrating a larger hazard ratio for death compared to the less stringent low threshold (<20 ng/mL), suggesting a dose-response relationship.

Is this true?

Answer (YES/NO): NO